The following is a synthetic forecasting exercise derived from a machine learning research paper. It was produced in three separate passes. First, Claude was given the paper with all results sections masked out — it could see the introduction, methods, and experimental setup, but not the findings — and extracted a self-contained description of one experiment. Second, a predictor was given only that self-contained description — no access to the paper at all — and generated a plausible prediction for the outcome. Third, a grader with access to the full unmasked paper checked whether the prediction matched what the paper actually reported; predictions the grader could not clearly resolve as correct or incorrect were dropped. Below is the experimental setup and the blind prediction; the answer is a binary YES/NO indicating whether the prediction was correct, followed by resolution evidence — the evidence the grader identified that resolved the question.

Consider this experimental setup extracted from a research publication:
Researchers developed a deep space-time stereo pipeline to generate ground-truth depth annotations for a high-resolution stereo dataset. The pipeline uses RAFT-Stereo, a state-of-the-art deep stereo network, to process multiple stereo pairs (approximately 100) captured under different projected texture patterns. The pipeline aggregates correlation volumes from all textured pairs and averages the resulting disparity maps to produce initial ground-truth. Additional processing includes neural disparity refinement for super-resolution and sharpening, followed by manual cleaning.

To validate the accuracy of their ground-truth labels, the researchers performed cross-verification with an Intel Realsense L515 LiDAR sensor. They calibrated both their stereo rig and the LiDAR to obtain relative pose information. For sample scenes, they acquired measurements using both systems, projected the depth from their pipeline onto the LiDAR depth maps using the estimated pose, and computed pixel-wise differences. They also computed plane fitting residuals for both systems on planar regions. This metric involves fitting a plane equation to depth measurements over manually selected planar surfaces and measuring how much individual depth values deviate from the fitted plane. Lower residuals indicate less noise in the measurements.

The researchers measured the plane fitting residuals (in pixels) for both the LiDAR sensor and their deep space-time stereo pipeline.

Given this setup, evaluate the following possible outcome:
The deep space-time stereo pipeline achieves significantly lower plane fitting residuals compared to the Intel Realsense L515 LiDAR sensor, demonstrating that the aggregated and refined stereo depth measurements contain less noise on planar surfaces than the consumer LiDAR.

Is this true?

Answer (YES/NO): YES